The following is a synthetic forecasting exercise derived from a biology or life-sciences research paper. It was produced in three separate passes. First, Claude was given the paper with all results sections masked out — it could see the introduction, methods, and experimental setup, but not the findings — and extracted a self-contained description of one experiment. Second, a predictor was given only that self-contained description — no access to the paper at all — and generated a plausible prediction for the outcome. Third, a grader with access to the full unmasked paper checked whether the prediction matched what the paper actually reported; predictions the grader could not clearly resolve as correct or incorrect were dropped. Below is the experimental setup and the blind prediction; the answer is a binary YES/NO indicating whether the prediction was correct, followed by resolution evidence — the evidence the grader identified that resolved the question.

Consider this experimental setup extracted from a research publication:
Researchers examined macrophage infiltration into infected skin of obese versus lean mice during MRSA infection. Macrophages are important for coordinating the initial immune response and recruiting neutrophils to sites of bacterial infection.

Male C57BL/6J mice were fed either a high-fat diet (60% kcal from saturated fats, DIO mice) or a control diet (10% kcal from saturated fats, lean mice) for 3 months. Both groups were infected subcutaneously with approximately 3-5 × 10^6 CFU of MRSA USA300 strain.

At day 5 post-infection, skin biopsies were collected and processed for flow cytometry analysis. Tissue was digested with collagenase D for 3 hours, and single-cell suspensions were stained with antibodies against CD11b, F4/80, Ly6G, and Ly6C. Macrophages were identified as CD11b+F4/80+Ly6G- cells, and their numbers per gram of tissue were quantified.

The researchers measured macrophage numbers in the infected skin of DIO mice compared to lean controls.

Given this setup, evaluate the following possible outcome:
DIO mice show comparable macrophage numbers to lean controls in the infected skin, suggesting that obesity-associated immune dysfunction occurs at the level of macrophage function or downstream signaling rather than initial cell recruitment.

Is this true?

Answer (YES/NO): YES